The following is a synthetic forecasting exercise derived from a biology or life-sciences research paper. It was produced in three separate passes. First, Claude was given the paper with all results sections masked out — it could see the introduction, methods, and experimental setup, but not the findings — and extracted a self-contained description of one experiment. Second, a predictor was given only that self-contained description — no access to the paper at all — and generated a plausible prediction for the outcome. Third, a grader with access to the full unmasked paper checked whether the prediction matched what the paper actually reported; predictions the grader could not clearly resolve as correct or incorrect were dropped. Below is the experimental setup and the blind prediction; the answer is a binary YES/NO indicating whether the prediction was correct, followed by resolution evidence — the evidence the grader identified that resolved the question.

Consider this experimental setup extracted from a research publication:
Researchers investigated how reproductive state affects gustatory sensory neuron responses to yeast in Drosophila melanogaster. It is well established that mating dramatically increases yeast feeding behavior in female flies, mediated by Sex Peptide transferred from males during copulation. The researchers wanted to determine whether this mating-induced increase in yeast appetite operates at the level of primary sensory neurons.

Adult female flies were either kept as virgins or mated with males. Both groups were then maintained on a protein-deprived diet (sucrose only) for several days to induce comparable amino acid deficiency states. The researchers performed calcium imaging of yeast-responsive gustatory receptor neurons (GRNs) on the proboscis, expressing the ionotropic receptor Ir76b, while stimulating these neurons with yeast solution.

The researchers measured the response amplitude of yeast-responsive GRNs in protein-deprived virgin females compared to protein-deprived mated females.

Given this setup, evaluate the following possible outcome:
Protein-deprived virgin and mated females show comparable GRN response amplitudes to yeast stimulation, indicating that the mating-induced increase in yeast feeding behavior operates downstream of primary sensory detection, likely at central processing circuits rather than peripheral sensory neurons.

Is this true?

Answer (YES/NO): YES